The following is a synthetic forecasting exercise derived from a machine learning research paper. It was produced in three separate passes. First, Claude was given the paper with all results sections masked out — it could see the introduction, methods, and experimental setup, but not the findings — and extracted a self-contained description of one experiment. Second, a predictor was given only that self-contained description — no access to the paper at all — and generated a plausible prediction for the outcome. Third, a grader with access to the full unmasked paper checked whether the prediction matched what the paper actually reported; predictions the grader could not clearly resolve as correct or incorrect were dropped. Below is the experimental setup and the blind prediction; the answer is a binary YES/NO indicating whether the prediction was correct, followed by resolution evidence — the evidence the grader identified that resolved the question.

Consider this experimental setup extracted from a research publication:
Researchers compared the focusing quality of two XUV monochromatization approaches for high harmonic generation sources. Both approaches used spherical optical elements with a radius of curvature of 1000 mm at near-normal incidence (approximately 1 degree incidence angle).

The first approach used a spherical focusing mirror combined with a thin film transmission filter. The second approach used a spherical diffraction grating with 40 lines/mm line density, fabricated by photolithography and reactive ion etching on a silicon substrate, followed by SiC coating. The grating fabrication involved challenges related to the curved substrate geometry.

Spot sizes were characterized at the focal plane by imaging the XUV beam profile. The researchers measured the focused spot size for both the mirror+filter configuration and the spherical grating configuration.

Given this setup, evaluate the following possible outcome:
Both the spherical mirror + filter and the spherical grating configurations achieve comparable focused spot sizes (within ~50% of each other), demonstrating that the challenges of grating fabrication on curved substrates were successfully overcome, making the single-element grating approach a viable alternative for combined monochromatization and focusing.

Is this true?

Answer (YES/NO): YES